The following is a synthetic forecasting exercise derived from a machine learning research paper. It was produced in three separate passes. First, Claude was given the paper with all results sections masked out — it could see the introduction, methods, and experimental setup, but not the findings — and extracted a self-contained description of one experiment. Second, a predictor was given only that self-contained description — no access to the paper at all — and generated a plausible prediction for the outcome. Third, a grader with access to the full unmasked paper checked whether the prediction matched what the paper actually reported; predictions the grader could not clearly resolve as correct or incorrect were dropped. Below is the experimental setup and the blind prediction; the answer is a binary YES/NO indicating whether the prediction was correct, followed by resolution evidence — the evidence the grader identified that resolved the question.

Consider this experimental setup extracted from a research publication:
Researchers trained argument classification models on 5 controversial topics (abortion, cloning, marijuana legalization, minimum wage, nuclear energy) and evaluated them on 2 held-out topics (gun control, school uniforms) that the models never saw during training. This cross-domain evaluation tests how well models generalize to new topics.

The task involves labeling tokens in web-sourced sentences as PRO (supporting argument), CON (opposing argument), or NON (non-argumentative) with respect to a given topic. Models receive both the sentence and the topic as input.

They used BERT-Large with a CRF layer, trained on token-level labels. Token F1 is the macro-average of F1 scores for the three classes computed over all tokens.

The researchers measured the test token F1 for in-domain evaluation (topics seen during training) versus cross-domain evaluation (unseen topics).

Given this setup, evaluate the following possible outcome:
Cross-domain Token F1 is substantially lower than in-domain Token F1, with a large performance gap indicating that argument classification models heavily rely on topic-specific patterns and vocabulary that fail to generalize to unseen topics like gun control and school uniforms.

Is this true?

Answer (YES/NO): NO